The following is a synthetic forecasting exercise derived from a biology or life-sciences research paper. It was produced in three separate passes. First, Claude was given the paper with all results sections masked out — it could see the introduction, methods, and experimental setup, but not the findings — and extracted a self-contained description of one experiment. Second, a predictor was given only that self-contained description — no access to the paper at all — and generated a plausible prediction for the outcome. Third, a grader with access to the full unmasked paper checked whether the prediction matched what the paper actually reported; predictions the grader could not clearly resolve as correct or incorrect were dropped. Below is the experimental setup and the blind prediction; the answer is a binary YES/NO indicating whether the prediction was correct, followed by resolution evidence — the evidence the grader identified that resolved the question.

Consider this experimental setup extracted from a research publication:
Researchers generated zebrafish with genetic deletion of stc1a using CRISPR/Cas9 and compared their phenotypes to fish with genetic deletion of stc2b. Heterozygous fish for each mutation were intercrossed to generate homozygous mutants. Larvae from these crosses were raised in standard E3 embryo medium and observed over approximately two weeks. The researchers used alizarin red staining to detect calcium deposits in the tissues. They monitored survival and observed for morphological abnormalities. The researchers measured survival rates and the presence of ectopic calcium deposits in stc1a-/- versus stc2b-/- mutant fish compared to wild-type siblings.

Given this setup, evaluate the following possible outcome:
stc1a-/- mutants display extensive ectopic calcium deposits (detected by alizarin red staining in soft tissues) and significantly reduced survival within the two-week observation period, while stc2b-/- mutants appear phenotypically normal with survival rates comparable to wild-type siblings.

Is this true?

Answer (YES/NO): YES